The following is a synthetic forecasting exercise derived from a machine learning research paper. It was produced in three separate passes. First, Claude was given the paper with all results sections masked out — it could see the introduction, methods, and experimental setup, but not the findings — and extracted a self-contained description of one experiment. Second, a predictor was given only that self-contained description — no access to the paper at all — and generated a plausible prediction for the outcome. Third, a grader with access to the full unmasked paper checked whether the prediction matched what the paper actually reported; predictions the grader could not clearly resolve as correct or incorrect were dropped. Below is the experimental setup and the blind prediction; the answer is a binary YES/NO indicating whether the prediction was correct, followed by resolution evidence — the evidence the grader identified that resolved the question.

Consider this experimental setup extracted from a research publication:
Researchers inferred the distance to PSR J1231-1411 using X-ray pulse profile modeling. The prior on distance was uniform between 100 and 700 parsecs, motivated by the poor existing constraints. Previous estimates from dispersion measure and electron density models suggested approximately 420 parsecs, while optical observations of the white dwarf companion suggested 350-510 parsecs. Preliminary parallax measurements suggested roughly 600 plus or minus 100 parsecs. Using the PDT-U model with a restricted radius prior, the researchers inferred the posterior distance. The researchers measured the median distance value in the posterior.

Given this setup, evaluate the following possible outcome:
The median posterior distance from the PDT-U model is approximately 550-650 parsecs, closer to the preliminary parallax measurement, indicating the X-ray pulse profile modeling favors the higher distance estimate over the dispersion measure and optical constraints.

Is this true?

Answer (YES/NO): YES